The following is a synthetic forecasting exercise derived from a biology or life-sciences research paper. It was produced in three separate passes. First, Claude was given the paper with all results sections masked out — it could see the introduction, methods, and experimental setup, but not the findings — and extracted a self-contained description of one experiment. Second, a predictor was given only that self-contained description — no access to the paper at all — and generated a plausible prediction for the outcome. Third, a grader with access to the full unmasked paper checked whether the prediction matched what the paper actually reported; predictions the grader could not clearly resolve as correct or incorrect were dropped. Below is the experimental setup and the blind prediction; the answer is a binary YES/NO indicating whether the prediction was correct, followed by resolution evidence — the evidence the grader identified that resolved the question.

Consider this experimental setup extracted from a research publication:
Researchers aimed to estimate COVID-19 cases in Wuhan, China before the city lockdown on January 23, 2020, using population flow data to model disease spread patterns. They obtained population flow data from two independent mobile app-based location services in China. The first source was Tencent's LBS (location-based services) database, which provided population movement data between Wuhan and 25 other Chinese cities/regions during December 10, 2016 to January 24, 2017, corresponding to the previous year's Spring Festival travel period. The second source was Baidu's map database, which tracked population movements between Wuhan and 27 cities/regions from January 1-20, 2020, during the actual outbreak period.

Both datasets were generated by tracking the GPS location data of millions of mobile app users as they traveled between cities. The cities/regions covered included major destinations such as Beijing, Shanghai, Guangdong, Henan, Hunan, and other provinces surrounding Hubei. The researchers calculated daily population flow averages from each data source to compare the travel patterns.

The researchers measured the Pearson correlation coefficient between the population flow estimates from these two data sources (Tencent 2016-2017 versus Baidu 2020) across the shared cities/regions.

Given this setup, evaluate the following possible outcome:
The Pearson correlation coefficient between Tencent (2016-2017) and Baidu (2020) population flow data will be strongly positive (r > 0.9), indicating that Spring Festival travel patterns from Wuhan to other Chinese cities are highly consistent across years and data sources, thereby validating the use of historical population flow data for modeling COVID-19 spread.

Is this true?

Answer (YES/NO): YES